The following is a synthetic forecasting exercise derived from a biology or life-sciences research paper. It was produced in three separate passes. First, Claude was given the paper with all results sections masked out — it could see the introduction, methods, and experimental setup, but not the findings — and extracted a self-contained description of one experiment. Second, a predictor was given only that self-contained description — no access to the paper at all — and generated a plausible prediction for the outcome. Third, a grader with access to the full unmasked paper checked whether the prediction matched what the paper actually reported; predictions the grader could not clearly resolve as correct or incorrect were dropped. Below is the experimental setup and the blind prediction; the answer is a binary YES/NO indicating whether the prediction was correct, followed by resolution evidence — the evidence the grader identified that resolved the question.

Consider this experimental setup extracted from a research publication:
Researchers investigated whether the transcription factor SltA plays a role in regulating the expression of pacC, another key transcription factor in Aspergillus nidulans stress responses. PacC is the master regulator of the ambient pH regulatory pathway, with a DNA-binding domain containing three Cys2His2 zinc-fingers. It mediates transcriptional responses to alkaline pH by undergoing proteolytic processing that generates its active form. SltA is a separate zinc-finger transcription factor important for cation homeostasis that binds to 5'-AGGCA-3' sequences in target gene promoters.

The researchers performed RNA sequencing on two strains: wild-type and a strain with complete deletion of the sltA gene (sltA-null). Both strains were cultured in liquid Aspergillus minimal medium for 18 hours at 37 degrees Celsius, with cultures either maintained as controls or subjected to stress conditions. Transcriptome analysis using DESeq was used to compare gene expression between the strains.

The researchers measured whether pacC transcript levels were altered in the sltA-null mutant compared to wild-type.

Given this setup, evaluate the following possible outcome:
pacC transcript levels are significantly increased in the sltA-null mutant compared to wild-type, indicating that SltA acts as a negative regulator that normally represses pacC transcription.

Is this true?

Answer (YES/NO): NO